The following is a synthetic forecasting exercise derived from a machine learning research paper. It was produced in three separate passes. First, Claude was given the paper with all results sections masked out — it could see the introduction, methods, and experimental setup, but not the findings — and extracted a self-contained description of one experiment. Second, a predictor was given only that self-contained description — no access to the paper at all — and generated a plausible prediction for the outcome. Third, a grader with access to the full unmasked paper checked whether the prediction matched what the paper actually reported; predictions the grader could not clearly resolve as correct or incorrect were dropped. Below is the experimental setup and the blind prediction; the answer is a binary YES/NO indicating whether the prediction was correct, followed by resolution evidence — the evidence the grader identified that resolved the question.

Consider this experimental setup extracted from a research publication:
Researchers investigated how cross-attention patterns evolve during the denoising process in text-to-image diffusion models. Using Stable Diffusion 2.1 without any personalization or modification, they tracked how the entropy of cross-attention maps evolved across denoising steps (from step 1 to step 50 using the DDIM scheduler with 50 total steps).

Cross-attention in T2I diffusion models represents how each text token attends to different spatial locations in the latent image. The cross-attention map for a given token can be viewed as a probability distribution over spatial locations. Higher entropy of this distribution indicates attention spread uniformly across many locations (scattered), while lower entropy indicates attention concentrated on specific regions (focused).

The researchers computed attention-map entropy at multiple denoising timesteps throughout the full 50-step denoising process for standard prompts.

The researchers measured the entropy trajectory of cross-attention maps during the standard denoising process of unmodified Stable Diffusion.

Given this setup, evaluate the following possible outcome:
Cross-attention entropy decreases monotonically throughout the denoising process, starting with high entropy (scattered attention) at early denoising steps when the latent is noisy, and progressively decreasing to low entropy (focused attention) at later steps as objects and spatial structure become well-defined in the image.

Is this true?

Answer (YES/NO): YES